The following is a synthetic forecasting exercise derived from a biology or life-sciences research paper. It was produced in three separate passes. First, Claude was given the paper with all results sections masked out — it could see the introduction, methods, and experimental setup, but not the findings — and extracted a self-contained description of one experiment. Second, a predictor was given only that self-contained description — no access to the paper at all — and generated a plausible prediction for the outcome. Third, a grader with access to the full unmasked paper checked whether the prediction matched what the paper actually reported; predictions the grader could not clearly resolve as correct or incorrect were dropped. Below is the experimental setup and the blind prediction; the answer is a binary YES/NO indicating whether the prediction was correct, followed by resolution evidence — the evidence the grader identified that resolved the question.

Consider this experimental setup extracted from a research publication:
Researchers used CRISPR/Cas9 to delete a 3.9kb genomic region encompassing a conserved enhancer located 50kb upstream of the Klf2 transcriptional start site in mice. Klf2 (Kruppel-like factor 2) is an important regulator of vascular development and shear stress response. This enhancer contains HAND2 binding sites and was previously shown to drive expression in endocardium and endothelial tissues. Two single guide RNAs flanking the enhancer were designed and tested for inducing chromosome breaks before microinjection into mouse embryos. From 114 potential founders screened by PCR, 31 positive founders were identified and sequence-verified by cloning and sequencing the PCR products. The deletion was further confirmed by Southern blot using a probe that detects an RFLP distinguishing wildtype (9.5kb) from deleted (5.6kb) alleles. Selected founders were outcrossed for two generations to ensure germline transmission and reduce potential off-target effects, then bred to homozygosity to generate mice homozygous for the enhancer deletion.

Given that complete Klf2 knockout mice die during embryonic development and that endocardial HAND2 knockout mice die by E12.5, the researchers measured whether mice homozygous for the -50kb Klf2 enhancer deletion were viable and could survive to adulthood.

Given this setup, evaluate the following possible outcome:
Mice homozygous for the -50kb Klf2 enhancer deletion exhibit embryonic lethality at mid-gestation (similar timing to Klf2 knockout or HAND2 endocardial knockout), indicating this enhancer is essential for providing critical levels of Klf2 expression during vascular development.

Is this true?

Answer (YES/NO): NO